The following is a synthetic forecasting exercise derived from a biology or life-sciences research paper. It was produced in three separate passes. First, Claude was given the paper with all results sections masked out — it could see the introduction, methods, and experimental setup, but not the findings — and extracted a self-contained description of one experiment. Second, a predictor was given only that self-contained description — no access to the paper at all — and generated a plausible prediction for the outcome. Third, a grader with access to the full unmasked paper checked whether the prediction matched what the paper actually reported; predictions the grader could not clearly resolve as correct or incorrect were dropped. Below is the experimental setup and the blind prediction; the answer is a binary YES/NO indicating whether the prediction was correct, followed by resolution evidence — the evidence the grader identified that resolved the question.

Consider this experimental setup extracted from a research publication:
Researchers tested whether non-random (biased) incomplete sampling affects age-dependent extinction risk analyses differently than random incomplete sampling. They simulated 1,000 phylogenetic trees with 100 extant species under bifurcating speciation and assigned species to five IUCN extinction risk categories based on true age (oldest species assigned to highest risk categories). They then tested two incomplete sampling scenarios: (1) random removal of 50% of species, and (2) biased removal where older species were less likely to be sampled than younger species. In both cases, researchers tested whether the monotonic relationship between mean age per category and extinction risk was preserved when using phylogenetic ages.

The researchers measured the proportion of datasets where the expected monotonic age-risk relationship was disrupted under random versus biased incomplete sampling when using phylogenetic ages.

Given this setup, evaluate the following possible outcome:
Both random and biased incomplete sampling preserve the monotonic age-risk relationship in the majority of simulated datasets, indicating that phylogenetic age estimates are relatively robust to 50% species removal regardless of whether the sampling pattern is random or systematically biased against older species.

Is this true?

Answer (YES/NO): NO